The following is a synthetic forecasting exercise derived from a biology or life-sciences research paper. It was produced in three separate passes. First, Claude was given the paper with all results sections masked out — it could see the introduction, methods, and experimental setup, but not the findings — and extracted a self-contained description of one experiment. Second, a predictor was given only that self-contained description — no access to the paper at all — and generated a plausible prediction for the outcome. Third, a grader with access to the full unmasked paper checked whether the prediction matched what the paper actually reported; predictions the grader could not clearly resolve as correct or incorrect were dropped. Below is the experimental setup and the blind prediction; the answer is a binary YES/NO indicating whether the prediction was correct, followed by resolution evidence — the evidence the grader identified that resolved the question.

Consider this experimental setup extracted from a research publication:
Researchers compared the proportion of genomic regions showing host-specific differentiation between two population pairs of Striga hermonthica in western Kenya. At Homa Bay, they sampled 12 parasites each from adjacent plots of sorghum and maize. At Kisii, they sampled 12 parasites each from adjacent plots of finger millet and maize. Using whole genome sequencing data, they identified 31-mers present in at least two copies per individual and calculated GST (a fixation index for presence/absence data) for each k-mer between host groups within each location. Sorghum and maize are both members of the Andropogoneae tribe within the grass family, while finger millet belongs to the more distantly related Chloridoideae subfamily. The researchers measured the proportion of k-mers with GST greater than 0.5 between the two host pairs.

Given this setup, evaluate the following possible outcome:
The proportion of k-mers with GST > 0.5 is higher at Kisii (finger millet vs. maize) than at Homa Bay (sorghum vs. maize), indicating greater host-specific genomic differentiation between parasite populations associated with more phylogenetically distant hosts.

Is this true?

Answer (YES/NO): YES